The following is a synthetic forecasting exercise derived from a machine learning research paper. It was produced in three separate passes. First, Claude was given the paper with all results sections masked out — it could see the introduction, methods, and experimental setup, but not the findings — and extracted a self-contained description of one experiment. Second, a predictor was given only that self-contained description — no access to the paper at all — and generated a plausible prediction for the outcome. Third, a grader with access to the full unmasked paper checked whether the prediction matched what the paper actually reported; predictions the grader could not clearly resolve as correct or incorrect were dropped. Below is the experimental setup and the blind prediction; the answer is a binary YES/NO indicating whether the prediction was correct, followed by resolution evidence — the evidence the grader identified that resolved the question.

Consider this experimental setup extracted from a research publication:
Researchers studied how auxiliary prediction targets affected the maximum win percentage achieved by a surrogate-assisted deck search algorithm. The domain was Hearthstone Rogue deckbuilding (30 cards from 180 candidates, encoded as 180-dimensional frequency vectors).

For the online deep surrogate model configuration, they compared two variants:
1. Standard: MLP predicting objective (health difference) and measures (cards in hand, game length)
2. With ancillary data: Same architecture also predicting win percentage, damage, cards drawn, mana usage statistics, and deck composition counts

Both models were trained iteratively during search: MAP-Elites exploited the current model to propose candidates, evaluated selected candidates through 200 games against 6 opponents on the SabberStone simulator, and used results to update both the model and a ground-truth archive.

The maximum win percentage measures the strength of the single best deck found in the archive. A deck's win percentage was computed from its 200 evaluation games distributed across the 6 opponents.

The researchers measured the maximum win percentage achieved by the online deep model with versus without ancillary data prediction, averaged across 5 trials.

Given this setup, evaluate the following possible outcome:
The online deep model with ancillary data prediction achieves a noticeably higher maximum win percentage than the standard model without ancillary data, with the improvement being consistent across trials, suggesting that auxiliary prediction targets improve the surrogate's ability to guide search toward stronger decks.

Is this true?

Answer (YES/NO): NO